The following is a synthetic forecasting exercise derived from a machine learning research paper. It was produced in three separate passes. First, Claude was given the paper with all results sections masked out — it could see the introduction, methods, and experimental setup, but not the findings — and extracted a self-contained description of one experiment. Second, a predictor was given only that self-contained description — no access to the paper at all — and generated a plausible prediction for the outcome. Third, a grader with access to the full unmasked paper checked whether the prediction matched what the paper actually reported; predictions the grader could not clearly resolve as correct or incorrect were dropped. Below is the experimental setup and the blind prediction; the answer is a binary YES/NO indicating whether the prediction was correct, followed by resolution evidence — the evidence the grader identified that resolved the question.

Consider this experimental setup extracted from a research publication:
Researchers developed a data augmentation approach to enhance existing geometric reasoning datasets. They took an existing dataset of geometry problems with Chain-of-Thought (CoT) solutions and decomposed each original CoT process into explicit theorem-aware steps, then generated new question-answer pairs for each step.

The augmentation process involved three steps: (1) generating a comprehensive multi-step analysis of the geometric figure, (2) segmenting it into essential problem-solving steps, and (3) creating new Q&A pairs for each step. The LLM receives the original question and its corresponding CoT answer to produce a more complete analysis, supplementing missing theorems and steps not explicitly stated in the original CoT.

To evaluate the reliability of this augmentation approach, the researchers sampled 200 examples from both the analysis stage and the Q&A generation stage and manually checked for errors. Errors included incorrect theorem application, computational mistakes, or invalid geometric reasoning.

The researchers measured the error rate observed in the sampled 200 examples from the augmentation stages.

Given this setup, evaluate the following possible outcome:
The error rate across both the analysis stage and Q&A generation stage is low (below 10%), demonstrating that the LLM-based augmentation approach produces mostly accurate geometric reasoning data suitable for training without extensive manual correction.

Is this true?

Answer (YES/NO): YES